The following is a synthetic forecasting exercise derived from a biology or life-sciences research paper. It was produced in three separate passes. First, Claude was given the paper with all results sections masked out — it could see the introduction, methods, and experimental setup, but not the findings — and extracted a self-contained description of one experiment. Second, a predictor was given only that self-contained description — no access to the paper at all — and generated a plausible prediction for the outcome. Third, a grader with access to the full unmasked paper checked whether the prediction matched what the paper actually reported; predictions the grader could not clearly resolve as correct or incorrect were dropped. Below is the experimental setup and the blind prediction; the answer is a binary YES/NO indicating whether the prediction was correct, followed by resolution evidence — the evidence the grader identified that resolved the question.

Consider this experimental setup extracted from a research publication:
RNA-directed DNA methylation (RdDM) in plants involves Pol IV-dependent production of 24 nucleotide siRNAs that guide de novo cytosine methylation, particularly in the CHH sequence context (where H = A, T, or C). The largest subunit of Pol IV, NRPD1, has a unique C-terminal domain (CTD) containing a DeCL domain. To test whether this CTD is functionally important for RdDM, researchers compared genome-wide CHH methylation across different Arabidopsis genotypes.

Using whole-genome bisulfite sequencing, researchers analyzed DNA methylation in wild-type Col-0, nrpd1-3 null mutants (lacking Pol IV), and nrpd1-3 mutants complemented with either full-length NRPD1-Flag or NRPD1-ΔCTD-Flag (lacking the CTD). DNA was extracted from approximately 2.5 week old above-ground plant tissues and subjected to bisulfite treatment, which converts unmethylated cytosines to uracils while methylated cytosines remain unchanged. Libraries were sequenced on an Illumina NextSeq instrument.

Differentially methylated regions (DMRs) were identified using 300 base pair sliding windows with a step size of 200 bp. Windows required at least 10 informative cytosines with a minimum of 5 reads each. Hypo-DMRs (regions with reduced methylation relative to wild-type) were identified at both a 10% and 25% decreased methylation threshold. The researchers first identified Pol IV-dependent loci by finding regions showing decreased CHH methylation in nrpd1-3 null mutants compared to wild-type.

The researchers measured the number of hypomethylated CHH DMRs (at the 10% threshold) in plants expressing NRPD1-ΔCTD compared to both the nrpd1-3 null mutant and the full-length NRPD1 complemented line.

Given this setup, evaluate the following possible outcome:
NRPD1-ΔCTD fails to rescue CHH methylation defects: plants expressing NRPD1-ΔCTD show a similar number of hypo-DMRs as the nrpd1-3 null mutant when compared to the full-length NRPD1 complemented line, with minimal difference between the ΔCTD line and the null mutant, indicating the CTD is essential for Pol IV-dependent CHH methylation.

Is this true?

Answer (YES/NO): NO